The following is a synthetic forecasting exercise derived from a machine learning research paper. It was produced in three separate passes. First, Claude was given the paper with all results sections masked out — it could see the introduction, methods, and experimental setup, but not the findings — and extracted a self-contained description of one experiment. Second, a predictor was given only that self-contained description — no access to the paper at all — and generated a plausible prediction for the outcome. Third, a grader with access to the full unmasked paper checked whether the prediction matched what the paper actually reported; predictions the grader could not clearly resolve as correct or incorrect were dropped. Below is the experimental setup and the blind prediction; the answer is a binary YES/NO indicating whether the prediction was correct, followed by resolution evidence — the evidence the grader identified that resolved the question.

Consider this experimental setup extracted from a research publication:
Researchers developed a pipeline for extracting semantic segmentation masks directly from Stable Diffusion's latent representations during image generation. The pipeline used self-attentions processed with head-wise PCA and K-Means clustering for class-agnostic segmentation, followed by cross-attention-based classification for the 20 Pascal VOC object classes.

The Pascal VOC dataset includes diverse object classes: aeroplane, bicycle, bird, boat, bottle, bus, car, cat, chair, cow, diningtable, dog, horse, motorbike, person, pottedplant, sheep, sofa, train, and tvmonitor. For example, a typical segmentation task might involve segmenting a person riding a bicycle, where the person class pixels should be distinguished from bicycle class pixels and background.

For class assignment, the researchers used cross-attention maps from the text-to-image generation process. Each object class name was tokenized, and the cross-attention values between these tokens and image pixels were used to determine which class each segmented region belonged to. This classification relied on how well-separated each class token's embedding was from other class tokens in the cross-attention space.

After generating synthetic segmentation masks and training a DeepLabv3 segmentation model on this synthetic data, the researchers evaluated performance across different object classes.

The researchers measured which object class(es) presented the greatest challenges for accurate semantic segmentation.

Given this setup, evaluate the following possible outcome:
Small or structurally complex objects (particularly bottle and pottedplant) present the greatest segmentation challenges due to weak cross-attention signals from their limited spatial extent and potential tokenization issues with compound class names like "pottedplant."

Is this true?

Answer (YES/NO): NO